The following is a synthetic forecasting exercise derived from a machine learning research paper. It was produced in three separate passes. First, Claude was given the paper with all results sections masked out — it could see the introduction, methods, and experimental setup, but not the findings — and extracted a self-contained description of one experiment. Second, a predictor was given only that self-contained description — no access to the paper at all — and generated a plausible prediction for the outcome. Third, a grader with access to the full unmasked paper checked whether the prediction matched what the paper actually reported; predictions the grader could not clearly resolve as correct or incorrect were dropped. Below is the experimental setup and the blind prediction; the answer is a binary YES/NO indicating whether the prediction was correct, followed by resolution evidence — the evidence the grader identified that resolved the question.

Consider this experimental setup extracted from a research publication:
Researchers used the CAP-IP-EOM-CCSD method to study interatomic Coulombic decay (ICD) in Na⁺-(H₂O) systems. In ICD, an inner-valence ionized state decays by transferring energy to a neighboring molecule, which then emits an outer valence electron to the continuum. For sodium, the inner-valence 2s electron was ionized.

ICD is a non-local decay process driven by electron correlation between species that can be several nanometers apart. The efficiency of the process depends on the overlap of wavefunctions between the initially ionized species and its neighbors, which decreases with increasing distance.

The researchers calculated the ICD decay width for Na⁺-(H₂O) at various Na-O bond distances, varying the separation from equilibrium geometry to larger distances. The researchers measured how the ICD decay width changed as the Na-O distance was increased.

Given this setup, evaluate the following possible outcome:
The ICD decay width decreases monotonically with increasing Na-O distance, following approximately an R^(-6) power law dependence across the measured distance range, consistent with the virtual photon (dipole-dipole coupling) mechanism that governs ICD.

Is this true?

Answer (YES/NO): NO